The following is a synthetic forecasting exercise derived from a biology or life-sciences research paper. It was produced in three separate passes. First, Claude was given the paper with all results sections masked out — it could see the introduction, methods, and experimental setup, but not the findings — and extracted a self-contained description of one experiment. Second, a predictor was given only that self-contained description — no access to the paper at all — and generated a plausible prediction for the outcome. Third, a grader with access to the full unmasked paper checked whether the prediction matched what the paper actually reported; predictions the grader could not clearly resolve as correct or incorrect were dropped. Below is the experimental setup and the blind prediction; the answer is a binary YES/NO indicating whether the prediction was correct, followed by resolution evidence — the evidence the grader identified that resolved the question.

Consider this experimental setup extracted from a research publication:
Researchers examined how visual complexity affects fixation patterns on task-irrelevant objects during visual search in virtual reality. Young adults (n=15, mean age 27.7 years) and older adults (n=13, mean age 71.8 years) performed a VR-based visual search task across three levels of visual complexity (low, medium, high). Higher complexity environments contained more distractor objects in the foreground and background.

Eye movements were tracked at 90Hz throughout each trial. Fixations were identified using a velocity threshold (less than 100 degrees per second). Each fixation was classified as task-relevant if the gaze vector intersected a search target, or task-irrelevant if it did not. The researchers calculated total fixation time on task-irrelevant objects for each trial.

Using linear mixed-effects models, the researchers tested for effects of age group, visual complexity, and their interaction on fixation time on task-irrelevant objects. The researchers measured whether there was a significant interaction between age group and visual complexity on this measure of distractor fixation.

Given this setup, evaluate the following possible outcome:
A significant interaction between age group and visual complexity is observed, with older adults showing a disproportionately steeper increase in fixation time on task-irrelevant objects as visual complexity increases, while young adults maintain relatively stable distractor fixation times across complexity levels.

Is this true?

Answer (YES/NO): NO